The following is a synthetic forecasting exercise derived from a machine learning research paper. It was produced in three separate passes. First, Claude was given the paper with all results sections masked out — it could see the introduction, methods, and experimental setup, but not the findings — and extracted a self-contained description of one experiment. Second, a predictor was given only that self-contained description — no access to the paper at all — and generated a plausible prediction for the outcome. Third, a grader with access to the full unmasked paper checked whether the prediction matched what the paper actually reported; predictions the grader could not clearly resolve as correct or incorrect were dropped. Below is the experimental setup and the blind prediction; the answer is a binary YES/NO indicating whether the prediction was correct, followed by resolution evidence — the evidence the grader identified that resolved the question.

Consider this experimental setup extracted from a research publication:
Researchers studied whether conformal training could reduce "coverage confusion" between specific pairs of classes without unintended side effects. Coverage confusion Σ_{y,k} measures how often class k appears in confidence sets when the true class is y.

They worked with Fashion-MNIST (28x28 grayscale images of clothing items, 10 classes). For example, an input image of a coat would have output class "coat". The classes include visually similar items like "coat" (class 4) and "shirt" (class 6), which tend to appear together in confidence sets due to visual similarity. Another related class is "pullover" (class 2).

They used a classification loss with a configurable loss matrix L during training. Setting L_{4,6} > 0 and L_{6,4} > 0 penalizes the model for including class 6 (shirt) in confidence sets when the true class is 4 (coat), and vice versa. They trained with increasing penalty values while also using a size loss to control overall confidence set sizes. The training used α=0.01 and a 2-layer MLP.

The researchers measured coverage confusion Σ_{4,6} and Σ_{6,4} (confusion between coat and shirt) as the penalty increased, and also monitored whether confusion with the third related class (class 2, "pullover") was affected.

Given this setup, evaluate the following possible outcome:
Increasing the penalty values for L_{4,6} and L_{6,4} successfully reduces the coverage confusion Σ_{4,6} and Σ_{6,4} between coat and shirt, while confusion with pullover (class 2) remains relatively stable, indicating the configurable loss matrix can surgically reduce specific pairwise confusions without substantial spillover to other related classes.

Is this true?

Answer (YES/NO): NO